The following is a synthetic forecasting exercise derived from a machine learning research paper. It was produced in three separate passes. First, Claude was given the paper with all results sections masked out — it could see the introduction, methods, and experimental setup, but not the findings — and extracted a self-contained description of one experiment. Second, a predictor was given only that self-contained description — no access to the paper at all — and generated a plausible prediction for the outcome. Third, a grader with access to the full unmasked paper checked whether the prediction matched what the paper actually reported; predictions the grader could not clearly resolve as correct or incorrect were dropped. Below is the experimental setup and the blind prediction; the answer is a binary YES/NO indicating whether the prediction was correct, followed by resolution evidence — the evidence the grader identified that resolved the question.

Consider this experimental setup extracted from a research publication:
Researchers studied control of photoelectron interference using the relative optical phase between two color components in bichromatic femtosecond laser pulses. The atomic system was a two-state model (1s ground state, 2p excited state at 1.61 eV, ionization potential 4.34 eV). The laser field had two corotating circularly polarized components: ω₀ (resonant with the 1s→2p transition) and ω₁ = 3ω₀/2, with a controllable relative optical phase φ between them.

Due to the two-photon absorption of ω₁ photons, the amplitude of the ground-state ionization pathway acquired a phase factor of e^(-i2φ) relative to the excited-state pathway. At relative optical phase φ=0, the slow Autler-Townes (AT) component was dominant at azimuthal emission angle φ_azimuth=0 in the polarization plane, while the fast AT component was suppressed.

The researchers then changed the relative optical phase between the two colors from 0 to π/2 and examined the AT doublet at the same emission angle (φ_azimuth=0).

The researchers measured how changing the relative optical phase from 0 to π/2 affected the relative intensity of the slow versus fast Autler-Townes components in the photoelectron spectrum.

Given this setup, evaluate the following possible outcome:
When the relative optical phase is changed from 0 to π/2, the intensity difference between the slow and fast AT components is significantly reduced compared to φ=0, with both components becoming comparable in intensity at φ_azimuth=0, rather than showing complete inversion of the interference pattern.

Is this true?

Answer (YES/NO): NO